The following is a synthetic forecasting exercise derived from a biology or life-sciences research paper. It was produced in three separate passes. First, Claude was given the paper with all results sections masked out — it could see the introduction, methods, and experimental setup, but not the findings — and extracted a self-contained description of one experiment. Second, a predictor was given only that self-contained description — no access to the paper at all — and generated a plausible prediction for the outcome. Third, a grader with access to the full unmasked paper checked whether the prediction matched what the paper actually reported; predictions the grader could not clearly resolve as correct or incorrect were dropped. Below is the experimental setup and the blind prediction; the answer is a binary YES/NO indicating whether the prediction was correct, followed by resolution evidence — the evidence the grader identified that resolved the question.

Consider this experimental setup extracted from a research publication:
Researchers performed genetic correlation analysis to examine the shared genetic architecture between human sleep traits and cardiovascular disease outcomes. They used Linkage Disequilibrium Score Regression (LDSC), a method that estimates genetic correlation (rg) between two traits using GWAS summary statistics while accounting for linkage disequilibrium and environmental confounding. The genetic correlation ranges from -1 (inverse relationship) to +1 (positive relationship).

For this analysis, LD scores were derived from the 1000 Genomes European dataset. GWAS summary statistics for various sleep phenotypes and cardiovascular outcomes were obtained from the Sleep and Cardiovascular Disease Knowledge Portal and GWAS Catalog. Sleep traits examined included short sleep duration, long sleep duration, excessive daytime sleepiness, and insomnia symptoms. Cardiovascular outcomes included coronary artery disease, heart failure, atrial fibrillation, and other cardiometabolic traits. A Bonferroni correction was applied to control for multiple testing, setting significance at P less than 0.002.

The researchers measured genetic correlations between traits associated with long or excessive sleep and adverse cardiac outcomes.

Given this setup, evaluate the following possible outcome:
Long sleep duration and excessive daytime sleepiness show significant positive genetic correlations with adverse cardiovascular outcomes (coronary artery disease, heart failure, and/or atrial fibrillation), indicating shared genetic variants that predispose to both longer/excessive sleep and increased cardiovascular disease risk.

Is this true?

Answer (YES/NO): YES